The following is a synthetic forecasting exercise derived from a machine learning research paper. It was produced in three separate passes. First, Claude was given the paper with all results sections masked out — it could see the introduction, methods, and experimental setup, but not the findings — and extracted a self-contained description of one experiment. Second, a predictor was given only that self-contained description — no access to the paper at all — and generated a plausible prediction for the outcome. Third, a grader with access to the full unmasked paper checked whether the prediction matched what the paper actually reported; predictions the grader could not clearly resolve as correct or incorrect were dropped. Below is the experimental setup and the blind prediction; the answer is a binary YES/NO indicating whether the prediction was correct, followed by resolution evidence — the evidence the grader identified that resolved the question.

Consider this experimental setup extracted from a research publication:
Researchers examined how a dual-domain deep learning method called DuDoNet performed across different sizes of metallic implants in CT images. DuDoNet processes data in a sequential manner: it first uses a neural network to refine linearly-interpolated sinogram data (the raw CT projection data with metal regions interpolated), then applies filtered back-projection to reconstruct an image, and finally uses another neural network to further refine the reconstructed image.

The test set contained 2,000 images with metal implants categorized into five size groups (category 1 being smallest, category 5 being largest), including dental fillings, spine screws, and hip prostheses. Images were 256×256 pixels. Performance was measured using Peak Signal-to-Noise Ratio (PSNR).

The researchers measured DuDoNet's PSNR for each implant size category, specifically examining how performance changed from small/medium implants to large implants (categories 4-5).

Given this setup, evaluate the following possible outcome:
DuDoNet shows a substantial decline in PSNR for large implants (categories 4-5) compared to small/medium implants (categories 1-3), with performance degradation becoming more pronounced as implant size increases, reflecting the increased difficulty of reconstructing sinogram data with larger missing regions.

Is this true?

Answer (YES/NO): NO